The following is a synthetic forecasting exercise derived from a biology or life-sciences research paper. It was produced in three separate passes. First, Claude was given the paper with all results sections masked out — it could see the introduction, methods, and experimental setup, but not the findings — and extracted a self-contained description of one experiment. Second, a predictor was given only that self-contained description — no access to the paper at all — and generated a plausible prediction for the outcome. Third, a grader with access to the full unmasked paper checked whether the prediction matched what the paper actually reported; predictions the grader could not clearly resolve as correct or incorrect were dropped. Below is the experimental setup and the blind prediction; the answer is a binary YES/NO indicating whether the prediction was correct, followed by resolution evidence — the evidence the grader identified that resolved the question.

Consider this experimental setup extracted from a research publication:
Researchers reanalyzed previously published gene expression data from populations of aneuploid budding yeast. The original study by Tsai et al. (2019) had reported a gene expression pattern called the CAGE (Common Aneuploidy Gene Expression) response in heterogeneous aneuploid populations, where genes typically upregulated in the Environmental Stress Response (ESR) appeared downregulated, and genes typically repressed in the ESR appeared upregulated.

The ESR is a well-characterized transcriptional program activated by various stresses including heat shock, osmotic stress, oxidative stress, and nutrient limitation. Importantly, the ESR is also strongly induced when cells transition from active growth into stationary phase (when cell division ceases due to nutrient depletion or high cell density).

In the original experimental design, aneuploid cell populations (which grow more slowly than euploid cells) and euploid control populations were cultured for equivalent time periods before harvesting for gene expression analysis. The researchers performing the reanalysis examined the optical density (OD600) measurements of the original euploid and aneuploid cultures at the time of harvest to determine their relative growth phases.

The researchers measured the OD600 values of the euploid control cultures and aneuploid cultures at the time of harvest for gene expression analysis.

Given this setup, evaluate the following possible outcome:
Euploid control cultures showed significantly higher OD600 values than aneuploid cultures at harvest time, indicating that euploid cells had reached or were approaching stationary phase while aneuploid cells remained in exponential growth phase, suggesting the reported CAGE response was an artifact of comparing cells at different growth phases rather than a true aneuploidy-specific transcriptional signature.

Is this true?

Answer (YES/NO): YES